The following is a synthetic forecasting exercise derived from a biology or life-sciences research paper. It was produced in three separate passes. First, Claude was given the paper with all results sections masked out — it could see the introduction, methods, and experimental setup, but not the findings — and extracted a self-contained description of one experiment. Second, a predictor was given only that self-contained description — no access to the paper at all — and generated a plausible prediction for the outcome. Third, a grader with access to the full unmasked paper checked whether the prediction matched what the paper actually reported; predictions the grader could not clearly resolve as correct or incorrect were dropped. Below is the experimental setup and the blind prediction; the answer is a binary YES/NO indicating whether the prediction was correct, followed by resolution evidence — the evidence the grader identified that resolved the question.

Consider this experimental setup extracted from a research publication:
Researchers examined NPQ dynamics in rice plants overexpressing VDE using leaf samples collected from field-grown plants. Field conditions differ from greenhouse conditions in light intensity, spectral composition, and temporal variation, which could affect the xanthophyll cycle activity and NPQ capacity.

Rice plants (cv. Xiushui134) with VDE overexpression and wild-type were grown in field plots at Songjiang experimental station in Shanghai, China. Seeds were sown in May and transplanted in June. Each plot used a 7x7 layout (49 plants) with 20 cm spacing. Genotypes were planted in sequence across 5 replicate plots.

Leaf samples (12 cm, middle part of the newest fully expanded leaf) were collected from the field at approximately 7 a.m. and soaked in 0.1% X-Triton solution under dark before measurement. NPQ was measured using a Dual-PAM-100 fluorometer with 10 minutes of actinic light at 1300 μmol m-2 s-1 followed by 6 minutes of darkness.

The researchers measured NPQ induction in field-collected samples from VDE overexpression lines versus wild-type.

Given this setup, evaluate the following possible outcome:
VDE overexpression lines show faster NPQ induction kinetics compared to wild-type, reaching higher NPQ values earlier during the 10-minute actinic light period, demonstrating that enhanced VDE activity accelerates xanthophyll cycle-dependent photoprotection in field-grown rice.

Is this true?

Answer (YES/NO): YES